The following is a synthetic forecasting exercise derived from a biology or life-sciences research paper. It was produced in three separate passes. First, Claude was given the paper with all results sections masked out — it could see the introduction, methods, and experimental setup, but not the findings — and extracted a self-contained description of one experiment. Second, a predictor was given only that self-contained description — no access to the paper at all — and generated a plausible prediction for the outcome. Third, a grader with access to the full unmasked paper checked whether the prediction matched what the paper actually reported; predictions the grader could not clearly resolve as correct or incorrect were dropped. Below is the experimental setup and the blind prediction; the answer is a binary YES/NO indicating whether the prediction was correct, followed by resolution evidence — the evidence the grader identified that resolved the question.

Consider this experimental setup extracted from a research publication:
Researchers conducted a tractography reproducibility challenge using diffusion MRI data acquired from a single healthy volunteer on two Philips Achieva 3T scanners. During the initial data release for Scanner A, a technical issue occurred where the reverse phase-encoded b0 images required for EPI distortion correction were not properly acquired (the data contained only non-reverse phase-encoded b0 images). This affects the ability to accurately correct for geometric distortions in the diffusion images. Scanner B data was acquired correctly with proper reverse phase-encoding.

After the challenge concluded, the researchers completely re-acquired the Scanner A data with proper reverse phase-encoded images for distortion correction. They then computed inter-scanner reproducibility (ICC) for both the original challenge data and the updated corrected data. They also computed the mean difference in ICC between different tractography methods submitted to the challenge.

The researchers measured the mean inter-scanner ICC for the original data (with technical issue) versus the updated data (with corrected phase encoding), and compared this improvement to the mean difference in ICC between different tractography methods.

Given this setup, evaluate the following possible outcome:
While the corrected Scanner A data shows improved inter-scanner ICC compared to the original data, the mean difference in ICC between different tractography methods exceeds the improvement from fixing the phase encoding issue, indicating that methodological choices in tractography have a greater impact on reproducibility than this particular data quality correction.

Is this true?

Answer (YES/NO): YES